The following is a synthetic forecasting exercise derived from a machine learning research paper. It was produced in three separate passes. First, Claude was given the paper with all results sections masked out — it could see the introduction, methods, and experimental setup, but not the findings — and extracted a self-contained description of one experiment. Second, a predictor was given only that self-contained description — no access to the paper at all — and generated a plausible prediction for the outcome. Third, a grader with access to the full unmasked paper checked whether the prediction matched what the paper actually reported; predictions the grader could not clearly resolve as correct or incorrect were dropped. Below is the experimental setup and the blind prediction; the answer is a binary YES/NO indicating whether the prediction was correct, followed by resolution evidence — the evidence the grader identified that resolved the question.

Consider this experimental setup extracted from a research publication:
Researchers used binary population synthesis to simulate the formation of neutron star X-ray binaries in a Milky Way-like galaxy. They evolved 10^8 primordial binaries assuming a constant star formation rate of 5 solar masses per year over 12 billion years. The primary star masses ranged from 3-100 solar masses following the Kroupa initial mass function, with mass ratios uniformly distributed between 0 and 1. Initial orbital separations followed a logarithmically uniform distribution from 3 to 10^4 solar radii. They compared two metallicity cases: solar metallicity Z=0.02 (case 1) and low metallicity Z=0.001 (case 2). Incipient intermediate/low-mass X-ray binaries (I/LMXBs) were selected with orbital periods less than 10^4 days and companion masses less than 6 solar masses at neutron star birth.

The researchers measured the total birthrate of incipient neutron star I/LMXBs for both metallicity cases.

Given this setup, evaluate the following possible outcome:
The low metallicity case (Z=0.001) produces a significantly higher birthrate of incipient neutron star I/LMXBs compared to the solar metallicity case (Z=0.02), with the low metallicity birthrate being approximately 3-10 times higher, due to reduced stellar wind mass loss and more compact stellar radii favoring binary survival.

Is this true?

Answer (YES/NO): NO